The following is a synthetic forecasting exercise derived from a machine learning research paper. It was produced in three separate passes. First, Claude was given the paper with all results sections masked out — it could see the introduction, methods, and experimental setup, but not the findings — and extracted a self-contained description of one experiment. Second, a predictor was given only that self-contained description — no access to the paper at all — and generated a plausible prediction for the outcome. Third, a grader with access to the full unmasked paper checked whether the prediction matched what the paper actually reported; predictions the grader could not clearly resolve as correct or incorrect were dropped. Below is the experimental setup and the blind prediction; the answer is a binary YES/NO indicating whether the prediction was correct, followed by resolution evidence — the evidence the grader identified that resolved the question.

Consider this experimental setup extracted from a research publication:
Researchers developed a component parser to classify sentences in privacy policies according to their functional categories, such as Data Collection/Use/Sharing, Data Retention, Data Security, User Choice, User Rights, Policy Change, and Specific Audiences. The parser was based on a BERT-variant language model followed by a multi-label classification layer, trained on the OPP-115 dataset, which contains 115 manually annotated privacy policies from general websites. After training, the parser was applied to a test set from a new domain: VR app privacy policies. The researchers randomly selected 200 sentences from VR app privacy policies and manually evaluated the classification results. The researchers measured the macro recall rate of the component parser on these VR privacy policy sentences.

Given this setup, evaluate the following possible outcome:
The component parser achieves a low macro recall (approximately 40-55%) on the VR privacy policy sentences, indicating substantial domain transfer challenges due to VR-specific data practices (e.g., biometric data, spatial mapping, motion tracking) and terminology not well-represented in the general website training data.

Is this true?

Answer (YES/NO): NO